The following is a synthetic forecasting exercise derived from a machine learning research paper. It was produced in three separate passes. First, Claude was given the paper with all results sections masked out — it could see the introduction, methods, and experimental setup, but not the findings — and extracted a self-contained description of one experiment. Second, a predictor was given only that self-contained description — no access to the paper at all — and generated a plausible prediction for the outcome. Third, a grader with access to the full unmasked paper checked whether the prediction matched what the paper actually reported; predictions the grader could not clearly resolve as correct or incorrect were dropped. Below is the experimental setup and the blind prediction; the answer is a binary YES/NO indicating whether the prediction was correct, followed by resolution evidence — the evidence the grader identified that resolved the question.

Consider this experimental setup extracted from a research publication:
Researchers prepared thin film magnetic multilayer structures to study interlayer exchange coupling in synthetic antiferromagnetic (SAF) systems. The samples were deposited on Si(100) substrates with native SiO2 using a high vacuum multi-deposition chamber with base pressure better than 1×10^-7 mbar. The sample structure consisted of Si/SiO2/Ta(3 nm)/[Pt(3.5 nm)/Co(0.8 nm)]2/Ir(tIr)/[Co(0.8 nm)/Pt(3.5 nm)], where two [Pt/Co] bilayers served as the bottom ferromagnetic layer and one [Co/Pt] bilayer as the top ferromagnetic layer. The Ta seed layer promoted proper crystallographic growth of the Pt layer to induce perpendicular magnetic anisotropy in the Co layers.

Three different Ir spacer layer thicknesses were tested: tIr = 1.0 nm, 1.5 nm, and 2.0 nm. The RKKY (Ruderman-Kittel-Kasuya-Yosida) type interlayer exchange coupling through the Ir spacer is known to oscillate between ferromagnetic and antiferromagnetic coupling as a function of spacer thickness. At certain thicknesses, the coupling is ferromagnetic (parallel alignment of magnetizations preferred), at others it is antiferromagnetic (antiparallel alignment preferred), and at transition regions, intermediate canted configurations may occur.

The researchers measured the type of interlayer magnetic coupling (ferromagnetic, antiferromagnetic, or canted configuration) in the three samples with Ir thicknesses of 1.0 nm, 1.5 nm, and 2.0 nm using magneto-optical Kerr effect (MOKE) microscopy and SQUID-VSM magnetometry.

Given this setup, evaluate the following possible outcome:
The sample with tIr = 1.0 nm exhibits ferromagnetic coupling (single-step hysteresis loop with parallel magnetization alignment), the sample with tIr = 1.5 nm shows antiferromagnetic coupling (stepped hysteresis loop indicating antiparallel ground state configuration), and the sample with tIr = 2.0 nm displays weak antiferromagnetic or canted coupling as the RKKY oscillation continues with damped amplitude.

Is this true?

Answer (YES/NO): YES